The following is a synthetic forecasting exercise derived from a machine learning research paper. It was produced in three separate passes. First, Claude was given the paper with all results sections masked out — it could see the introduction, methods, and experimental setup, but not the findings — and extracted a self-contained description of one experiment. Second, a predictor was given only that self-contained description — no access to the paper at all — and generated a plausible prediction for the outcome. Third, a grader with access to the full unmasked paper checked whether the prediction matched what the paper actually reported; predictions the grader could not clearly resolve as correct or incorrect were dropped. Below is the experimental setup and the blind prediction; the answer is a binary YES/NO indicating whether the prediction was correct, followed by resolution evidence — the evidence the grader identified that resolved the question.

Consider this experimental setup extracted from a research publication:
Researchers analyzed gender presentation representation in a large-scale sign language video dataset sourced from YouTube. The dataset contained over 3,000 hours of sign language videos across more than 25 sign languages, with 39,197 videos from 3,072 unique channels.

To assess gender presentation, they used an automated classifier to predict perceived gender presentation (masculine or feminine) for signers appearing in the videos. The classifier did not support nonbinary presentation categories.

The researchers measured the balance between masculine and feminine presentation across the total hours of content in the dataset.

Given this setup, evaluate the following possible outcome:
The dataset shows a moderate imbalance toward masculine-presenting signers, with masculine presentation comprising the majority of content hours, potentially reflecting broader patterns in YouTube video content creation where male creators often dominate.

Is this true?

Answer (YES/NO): NO